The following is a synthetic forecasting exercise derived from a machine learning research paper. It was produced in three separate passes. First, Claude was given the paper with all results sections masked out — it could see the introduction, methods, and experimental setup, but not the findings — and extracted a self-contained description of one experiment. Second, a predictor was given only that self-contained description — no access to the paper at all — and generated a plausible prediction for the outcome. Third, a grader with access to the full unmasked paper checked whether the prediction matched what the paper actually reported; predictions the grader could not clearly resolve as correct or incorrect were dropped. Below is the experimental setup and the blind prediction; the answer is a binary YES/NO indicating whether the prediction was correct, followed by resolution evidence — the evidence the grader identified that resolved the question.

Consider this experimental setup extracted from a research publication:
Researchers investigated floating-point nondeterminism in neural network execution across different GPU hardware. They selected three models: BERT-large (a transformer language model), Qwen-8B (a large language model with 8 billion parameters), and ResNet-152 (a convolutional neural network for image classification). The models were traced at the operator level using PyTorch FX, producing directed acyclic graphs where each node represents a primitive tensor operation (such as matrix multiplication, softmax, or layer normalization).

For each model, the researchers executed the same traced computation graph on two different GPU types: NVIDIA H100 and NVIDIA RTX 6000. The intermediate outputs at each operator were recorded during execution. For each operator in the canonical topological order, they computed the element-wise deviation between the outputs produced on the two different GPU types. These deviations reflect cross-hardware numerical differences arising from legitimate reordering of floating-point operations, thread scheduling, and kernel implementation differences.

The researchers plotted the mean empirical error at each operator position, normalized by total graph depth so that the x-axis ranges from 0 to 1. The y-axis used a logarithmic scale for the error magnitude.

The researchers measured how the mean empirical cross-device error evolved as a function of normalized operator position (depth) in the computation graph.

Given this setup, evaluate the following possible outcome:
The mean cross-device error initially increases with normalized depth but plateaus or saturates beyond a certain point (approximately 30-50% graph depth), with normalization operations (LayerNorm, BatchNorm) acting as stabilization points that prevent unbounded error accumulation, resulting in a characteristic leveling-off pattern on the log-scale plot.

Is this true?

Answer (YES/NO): NO